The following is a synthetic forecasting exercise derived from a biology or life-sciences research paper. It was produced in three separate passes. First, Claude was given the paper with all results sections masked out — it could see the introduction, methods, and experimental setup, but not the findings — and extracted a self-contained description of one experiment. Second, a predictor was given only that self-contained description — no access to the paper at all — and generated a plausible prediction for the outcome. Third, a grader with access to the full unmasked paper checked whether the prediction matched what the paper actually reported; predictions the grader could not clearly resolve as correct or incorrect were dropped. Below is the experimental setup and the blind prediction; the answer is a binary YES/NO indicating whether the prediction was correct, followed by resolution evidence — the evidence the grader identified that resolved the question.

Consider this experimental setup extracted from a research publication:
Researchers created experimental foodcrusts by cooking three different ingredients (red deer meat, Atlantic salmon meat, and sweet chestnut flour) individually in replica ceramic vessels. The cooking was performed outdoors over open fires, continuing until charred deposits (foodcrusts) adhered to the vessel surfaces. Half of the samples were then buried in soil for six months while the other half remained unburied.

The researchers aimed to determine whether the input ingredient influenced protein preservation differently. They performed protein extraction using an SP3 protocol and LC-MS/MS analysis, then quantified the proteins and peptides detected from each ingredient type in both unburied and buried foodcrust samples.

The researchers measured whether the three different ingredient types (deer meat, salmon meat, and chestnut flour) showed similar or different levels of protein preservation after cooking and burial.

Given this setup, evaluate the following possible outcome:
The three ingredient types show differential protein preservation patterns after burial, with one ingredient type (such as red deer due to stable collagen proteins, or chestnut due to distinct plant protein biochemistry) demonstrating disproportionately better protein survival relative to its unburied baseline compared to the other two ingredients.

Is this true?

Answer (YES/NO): NO